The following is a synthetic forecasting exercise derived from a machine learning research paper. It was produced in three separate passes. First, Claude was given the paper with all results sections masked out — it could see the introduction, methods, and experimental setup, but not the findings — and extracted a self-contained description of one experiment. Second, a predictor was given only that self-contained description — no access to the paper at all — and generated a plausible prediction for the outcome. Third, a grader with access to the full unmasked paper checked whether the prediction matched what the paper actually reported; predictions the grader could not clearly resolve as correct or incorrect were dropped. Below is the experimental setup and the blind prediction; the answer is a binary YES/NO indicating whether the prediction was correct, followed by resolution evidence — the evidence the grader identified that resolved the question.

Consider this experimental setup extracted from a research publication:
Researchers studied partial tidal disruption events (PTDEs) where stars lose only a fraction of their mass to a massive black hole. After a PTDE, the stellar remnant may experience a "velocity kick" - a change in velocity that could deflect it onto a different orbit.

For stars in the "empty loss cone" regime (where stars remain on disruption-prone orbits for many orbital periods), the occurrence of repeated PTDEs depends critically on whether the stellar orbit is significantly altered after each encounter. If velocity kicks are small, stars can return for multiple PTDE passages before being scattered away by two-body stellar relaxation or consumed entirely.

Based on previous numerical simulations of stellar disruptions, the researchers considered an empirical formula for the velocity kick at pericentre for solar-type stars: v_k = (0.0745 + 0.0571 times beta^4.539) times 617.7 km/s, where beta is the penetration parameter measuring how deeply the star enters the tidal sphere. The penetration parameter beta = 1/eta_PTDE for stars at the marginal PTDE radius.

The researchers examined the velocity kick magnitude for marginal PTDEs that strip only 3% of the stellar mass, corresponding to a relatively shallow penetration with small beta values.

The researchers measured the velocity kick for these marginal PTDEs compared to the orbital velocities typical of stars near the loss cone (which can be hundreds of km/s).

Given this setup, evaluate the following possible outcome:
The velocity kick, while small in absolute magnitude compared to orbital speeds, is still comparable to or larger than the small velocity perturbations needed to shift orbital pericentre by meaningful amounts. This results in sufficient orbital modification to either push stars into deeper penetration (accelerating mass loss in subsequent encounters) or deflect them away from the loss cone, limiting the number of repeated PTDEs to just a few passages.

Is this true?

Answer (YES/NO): NO